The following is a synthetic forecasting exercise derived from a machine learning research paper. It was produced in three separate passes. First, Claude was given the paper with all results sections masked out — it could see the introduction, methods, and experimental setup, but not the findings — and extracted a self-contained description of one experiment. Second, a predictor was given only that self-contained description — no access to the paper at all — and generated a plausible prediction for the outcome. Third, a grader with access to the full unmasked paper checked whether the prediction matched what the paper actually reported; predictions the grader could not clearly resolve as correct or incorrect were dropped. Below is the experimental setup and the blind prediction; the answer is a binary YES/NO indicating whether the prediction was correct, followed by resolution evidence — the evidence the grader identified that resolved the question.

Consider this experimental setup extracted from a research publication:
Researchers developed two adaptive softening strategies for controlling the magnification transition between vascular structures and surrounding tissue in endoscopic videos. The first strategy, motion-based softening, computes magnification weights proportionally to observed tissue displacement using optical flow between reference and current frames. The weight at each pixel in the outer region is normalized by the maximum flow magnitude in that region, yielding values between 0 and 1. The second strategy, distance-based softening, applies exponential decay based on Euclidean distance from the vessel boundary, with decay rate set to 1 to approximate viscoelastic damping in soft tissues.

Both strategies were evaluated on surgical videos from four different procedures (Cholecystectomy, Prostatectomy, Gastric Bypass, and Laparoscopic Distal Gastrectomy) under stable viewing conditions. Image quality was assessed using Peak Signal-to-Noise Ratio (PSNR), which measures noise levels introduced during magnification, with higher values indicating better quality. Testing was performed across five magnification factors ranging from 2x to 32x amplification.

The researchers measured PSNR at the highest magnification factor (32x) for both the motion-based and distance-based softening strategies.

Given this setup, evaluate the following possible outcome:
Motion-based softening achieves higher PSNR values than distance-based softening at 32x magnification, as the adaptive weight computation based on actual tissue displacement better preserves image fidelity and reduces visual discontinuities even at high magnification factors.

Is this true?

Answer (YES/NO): YES